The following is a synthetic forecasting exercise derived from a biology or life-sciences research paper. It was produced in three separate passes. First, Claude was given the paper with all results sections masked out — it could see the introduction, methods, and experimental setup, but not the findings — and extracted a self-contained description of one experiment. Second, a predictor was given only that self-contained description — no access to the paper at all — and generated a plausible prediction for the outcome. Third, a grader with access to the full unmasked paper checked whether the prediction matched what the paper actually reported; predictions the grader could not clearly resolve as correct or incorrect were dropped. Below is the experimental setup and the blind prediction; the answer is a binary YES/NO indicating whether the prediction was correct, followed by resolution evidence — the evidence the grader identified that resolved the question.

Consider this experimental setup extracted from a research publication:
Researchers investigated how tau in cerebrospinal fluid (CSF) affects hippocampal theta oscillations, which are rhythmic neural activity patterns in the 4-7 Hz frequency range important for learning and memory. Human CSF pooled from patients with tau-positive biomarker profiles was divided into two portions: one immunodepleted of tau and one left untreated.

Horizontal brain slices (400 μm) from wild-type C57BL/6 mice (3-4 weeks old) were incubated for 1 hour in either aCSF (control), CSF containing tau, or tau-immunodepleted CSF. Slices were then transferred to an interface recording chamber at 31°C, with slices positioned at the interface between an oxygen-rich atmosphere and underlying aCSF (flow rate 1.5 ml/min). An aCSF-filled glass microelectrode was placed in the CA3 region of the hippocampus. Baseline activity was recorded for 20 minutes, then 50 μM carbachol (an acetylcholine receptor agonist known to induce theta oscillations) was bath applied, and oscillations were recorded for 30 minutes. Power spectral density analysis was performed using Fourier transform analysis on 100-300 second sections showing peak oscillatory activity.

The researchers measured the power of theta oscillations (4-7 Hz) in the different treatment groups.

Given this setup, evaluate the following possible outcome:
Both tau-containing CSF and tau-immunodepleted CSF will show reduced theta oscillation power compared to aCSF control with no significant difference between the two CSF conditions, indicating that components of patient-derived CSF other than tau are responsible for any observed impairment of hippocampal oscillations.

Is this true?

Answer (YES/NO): NO